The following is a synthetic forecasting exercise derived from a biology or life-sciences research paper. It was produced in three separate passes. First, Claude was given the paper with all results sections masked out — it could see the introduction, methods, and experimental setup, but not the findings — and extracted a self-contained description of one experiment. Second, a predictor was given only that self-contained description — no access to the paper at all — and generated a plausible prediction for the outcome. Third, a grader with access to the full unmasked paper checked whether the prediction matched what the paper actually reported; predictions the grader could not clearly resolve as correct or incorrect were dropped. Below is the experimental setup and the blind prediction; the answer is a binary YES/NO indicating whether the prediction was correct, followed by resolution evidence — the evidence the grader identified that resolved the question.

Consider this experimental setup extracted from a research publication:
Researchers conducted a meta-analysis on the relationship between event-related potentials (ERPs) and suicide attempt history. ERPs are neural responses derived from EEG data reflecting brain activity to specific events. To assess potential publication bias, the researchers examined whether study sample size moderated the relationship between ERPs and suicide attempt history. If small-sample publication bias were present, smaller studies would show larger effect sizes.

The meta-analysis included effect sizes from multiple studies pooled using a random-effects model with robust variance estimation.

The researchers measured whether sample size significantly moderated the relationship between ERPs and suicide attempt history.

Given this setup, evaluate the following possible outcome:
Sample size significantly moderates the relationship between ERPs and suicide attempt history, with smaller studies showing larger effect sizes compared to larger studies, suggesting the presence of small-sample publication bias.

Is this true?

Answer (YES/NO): NO